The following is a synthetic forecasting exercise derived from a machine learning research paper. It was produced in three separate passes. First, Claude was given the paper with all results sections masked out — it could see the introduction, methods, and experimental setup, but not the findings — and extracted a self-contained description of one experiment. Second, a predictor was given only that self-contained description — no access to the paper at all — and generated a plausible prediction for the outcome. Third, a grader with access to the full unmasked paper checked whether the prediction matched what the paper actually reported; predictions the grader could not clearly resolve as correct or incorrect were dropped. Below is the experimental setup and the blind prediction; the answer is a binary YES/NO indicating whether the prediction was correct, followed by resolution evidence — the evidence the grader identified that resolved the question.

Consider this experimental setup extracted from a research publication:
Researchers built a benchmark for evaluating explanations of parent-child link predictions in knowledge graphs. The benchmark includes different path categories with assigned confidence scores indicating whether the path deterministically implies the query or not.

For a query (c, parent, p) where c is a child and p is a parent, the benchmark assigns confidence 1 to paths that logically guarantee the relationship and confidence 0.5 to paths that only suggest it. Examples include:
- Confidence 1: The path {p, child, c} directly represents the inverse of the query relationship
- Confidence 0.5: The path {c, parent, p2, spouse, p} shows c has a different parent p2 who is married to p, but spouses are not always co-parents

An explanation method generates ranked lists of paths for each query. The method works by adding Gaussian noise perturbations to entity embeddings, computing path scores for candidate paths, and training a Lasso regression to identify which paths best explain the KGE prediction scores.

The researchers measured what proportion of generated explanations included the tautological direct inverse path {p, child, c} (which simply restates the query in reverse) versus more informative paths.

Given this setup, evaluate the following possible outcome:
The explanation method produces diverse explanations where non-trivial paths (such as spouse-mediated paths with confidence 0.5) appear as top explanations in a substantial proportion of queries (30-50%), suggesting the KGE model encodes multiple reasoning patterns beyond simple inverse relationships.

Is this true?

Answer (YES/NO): NO